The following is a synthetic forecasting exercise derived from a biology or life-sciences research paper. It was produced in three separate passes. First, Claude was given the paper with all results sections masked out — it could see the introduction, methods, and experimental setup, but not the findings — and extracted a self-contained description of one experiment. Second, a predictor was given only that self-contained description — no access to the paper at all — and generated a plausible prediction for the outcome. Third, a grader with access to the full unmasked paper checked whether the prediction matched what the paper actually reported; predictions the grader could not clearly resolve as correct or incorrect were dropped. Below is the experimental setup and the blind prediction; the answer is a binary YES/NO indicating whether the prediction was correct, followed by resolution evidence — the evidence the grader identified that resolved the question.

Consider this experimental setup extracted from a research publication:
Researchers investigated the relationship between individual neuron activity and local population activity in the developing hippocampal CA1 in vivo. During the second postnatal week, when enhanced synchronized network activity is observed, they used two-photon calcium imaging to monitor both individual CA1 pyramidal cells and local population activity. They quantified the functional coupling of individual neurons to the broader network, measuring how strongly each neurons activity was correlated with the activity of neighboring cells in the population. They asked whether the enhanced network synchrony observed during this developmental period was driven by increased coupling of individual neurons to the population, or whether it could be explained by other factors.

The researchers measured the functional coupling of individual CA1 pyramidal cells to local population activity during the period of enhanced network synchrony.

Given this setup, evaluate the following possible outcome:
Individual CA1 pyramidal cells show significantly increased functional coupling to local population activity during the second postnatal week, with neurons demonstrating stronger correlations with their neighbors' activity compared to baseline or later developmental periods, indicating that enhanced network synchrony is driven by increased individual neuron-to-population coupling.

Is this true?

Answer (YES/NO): NO